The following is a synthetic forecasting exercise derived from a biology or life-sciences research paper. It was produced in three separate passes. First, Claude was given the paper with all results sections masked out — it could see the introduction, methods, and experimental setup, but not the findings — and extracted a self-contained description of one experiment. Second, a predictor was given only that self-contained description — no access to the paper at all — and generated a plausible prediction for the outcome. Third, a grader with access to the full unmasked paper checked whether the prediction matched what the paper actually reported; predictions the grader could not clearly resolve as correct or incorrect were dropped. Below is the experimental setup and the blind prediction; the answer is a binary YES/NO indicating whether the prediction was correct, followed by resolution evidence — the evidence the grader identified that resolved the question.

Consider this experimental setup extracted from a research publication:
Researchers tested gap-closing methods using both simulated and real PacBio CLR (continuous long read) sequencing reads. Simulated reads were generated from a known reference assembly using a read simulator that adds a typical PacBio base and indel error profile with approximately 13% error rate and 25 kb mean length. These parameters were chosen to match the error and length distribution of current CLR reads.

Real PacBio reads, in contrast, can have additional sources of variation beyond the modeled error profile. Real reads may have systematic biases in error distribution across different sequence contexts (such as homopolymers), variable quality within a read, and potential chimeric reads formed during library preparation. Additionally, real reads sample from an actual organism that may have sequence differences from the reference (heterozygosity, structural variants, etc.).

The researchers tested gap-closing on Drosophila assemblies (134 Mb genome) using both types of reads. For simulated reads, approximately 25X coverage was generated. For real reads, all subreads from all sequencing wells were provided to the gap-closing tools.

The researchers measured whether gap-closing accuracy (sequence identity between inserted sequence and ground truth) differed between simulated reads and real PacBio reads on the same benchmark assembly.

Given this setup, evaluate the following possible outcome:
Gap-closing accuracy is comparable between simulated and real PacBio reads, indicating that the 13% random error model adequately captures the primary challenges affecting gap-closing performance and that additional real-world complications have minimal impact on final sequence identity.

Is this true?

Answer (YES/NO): YES